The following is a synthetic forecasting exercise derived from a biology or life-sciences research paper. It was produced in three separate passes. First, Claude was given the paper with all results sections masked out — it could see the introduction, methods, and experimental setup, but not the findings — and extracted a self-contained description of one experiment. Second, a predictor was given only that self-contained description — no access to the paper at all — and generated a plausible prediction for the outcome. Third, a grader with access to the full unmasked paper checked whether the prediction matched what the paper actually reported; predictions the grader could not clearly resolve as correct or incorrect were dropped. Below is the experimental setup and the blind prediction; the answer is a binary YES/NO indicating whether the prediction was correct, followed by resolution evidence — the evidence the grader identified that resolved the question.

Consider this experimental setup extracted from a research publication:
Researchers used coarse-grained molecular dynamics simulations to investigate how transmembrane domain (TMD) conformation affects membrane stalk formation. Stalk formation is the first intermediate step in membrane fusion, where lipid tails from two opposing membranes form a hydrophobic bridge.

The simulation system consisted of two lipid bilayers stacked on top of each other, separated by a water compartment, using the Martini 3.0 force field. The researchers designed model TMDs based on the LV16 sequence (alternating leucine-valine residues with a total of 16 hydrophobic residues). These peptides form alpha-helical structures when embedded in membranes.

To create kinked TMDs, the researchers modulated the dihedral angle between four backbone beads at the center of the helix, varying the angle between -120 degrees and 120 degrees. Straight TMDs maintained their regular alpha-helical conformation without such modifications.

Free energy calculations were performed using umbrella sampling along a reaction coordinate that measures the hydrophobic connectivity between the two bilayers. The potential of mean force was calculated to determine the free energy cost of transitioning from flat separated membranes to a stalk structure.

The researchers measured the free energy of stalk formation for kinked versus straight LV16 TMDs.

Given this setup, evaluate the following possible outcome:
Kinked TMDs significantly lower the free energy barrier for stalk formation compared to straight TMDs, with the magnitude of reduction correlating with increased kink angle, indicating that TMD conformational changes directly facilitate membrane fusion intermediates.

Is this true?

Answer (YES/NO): YES